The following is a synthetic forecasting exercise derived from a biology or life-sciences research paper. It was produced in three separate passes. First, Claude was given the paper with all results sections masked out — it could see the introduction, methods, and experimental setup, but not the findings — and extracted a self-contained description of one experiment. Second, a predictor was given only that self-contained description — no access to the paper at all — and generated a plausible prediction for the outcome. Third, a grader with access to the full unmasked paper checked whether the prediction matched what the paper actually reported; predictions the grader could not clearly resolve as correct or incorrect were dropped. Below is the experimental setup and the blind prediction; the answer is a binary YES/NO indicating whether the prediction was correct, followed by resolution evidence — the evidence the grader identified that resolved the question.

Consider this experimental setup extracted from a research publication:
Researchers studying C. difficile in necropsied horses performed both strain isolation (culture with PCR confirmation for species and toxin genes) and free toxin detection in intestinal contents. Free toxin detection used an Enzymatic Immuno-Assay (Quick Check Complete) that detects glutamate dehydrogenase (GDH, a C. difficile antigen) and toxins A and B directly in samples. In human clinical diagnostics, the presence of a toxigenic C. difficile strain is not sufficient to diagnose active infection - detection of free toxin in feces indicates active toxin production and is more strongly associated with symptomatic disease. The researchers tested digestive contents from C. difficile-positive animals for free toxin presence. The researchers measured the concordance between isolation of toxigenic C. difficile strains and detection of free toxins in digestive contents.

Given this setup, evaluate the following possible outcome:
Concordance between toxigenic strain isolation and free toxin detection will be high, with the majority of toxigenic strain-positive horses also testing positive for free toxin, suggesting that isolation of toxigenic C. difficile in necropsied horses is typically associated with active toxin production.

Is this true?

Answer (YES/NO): NO